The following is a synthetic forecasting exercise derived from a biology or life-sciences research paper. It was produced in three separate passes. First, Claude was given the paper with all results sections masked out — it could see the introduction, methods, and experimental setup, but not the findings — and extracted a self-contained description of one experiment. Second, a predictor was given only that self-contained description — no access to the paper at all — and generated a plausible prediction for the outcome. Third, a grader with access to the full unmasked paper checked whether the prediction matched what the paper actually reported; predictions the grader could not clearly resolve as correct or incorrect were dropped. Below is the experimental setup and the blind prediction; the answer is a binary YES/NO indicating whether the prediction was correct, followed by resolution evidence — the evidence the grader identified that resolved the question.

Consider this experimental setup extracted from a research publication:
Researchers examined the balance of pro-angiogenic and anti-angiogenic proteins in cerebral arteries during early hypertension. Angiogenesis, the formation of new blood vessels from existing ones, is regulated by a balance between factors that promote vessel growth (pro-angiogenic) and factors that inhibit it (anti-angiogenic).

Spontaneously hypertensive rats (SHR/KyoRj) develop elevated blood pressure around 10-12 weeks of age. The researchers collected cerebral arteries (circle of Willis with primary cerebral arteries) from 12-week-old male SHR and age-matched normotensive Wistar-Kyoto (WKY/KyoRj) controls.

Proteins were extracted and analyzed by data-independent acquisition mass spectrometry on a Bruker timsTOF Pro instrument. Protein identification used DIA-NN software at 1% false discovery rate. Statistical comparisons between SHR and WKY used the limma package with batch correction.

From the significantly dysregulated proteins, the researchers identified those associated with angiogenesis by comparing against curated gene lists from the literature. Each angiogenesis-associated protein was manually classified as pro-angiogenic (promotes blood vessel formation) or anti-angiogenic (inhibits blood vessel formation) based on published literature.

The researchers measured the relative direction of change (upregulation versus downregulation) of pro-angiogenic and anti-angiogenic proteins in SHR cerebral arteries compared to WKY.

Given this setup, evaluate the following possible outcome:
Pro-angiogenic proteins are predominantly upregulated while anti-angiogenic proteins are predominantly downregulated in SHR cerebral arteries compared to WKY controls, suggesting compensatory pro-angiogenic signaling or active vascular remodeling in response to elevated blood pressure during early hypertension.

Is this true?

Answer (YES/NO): NO